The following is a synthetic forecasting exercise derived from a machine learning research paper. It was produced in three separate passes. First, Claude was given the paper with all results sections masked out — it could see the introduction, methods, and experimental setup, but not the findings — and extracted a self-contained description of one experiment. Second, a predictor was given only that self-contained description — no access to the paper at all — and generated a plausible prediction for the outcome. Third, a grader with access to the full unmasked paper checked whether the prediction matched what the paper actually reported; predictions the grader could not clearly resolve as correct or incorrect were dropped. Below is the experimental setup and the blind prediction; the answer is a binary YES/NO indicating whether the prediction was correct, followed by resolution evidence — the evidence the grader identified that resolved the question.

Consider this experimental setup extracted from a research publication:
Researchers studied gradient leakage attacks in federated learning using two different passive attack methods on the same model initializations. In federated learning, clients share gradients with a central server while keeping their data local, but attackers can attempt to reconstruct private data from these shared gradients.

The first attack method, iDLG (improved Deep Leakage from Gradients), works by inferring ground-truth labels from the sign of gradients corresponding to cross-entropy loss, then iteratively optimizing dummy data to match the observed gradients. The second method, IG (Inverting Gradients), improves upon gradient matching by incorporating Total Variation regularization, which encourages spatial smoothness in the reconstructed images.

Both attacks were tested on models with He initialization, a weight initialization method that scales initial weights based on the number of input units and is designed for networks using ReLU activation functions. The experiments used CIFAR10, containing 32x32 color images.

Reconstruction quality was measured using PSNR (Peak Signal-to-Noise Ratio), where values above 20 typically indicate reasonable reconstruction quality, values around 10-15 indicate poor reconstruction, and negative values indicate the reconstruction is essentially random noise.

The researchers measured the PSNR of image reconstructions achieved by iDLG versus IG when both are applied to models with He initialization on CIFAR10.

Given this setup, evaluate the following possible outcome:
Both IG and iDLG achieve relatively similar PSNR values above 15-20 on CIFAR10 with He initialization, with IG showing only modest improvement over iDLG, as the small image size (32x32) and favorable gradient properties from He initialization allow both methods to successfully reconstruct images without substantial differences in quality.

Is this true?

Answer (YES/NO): NO